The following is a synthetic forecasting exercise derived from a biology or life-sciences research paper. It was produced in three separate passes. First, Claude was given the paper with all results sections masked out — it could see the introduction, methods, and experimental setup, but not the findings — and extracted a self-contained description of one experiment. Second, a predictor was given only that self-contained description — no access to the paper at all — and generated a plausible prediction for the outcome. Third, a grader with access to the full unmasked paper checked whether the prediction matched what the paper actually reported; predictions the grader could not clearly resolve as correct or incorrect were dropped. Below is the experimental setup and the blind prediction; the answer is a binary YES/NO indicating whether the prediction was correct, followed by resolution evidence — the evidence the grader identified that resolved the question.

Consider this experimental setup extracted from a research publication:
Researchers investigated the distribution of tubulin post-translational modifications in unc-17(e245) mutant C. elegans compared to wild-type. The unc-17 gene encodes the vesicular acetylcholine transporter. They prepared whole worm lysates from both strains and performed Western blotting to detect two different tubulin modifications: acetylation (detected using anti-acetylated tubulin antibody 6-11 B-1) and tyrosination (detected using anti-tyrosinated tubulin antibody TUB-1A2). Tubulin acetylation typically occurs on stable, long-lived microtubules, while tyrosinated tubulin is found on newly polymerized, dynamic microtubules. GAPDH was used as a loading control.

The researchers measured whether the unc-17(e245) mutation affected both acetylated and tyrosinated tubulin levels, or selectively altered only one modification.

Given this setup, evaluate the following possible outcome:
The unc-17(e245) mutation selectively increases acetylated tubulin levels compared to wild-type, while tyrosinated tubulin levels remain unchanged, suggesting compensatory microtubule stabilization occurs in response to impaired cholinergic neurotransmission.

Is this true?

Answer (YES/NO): YES